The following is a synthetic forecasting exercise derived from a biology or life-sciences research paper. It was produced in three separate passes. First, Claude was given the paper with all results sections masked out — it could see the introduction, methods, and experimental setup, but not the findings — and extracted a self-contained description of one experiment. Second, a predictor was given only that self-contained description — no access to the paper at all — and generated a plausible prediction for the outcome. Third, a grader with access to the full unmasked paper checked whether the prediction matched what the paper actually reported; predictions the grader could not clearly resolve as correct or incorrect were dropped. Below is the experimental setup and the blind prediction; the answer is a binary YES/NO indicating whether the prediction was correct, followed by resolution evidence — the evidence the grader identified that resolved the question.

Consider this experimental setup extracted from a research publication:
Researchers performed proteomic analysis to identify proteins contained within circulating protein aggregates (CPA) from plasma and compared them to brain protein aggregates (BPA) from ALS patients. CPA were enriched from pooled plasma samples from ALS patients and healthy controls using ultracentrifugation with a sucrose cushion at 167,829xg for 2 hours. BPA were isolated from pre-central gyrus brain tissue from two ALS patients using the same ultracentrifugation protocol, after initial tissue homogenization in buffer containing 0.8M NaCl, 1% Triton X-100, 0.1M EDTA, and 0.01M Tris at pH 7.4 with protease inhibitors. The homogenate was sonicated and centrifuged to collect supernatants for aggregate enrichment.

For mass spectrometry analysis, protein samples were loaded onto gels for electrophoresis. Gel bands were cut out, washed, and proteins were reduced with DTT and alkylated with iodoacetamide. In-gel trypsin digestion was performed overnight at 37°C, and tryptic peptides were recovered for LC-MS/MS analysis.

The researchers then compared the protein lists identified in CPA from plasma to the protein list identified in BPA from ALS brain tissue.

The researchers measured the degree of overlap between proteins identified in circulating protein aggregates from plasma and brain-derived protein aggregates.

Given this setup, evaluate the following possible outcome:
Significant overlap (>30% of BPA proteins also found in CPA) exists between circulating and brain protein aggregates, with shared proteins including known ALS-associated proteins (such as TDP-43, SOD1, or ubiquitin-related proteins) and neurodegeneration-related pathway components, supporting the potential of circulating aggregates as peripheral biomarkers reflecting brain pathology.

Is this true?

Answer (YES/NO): NO